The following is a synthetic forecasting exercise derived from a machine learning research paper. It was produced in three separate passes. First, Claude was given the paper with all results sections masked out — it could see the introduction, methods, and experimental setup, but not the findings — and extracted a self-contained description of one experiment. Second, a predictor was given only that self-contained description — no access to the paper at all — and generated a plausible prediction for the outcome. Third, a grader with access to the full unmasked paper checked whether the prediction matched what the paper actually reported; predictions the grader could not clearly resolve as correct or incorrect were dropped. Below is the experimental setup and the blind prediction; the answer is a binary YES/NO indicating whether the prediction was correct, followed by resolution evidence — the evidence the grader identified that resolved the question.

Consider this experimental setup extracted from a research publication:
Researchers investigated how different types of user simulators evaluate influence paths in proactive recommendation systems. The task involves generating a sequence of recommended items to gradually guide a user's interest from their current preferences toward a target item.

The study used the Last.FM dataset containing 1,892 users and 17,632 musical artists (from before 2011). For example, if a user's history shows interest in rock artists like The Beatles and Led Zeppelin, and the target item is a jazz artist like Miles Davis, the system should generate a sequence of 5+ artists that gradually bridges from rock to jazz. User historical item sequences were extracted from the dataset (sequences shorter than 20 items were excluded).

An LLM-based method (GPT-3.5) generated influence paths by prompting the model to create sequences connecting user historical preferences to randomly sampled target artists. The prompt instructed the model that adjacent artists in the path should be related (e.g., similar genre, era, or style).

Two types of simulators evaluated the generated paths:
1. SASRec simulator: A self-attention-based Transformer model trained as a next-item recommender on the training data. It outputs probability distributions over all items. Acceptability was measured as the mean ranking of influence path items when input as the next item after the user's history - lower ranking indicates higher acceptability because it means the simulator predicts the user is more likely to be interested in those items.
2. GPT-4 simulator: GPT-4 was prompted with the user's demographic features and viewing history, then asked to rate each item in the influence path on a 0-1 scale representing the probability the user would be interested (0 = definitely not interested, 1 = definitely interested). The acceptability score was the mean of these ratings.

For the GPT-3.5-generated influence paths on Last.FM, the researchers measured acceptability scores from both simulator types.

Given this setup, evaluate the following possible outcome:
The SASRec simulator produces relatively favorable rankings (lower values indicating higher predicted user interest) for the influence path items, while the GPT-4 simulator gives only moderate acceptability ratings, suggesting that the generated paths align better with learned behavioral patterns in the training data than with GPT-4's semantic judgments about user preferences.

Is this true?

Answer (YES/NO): NO